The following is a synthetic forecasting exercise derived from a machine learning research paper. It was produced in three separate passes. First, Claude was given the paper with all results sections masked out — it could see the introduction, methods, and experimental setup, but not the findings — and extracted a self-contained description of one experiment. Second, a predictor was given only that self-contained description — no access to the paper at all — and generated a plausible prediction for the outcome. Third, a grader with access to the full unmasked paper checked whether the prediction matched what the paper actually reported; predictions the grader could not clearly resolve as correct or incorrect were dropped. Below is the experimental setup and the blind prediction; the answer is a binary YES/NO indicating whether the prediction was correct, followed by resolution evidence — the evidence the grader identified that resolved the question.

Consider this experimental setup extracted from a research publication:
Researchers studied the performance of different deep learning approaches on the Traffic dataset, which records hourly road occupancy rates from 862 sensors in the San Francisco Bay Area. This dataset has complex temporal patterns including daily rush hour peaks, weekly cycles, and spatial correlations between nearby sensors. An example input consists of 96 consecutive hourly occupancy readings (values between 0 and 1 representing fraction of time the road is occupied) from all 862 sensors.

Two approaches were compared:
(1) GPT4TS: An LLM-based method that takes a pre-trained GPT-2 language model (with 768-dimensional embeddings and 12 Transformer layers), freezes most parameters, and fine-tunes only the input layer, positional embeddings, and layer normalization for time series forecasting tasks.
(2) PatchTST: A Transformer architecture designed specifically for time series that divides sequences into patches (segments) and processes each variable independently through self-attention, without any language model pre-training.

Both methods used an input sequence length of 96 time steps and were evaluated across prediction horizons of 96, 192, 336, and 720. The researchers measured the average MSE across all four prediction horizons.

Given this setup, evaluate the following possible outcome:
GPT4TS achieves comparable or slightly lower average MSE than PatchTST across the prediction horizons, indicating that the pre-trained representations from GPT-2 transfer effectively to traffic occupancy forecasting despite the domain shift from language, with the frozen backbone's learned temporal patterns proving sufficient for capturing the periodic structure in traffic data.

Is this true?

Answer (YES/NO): NO